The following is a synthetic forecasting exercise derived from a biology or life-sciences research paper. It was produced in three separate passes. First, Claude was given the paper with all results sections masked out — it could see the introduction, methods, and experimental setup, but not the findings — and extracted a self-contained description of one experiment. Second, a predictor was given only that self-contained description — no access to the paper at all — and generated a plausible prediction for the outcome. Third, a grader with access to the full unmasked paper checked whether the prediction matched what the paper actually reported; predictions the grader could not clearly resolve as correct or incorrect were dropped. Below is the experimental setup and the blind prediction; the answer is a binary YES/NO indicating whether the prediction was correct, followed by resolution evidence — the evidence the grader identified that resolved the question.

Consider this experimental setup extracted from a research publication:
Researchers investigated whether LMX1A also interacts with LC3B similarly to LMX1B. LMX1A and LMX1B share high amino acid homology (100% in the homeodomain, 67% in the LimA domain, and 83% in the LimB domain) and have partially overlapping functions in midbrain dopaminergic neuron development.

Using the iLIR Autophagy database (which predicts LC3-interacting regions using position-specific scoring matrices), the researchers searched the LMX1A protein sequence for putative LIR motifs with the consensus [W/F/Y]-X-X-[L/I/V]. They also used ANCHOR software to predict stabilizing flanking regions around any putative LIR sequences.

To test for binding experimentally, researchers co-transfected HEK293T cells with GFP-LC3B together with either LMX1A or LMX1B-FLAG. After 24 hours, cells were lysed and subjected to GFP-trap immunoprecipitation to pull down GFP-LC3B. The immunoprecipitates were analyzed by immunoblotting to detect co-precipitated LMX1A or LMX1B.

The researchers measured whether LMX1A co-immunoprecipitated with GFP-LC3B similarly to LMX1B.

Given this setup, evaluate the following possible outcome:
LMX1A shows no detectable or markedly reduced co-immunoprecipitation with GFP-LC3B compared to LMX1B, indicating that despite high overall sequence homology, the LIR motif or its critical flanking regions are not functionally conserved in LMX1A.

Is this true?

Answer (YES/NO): NO